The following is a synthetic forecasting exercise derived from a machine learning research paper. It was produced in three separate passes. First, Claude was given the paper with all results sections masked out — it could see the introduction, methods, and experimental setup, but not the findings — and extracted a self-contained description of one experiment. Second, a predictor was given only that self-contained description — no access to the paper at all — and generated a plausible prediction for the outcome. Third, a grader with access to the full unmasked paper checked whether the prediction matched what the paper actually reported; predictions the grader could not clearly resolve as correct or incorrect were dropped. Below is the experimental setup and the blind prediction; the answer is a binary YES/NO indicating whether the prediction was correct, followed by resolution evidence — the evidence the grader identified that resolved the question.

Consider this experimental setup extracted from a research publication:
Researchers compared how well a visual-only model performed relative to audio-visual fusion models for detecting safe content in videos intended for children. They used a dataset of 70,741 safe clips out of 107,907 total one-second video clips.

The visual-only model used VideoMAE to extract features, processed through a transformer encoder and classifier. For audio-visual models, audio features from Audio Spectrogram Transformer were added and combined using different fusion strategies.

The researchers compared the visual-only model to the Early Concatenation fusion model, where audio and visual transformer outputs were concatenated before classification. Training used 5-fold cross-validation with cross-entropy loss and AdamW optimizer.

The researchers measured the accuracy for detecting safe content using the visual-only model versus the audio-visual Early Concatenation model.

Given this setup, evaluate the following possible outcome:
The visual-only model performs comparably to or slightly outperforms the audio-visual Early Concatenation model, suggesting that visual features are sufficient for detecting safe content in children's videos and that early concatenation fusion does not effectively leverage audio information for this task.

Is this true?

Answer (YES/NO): NO